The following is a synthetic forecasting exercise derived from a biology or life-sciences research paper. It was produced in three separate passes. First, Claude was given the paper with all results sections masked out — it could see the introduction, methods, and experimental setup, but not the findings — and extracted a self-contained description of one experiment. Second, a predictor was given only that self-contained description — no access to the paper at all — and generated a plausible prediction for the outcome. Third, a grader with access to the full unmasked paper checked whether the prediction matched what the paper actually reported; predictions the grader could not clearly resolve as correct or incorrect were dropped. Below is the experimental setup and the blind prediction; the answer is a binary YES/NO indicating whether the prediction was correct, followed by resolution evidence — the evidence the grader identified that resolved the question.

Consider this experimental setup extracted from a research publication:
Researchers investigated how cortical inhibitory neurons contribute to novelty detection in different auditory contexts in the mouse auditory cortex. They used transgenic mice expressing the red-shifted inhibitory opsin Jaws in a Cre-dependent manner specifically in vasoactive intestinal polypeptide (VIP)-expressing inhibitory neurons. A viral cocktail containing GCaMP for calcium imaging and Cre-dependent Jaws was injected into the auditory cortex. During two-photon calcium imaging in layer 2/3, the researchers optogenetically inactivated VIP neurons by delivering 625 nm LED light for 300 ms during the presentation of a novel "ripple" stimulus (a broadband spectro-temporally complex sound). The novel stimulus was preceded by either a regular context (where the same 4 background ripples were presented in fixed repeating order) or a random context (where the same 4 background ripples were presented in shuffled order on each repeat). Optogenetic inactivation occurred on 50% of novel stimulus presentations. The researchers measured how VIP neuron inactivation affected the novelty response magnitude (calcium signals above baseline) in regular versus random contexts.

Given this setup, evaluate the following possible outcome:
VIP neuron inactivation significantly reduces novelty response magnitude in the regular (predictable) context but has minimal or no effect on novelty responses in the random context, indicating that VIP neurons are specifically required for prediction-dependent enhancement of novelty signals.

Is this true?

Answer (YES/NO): YES